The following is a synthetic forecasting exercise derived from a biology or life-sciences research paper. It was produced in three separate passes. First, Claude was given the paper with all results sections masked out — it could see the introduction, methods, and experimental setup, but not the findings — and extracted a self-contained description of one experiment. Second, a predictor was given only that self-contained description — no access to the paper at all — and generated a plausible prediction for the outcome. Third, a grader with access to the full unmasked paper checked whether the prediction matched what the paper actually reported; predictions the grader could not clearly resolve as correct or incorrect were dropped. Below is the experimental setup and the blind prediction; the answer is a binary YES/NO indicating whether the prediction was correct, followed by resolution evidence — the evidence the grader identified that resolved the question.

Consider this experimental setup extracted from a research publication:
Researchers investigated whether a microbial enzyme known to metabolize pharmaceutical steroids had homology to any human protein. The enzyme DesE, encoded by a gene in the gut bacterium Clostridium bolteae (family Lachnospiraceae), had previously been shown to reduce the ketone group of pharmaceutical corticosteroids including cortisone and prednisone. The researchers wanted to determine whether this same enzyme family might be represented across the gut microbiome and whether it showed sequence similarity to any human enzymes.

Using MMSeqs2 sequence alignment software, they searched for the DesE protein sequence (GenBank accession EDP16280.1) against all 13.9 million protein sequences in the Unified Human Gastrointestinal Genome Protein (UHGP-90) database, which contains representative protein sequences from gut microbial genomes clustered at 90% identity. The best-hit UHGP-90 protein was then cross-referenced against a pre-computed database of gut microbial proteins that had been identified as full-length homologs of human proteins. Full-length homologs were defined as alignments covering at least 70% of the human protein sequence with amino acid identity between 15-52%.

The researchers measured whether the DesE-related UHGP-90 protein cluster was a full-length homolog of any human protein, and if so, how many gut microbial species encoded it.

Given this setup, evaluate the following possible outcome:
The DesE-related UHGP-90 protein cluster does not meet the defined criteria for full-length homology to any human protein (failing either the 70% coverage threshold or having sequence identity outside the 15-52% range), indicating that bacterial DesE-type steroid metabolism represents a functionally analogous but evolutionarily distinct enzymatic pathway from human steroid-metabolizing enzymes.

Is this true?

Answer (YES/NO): NO